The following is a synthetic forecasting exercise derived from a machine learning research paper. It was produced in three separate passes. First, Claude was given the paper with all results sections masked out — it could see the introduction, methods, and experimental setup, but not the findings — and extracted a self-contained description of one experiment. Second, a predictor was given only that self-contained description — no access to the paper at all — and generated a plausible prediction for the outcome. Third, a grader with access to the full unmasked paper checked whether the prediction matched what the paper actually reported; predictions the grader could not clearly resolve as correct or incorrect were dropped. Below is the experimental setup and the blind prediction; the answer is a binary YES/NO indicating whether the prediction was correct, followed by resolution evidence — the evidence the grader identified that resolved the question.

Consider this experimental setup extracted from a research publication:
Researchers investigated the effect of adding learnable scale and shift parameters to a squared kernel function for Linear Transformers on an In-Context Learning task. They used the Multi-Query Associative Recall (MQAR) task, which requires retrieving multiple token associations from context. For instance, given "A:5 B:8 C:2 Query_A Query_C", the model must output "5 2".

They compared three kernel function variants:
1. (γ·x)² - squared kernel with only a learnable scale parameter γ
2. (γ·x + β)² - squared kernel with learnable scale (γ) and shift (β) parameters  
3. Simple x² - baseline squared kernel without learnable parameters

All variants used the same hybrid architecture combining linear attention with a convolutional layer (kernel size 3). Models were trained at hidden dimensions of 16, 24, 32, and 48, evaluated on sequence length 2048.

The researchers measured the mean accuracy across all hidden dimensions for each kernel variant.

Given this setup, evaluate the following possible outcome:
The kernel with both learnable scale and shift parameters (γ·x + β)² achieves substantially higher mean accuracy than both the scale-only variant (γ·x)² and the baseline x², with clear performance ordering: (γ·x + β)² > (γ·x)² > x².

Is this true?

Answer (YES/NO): YES